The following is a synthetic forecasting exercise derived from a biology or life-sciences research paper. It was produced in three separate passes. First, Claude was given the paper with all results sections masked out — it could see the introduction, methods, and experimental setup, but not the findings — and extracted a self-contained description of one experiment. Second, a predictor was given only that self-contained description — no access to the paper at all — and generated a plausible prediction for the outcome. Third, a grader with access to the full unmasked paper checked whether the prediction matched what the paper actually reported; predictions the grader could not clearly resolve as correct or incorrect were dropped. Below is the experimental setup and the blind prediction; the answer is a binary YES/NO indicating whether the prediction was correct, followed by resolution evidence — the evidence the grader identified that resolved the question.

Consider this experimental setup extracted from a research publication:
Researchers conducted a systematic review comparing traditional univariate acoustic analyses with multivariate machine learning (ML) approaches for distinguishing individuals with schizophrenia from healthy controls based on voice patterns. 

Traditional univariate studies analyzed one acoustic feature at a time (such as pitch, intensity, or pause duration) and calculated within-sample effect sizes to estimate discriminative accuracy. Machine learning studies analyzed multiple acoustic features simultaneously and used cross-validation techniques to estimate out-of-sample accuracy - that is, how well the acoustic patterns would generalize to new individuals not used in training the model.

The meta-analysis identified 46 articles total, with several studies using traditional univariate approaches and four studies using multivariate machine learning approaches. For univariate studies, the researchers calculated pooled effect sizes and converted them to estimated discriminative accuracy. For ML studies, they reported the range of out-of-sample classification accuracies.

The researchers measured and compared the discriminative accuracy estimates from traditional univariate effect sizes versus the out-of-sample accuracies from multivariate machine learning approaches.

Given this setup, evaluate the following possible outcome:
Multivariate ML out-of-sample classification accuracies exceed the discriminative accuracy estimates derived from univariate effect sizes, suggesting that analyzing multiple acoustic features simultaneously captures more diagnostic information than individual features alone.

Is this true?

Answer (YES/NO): YES